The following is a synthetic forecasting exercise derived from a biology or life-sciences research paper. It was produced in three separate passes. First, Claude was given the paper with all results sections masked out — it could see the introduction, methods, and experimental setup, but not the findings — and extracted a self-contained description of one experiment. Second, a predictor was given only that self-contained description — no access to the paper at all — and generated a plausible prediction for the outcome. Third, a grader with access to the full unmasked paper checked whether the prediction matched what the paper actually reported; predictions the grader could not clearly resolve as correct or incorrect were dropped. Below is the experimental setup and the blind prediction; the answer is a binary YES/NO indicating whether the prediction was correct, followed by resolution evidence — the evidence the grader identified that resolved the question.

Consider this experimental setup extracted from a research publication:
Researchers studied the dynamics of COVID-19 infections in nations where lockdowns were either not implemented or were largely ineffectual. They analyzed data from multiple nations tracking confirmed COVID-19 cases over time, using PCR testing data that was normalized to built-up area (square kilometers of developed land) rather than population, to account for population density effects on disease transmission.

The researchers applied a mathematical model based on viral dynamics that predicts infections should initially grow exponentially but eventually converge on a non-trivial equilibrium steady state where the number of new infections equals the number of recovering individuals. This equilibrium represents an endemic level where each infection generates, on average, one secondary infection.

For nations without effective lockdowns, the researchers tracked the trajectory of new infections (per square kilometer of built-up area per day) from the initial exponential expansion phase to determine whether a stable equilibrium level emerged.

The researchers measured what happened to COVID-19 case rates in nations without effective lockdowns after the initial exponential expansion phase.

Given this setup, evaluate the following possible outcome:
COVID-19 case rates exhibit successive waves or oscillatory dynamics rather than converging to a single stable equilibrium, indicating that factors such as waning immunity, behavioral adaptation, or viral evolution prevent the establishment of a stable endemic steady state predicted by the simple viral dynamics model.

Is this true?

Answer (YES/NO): NO